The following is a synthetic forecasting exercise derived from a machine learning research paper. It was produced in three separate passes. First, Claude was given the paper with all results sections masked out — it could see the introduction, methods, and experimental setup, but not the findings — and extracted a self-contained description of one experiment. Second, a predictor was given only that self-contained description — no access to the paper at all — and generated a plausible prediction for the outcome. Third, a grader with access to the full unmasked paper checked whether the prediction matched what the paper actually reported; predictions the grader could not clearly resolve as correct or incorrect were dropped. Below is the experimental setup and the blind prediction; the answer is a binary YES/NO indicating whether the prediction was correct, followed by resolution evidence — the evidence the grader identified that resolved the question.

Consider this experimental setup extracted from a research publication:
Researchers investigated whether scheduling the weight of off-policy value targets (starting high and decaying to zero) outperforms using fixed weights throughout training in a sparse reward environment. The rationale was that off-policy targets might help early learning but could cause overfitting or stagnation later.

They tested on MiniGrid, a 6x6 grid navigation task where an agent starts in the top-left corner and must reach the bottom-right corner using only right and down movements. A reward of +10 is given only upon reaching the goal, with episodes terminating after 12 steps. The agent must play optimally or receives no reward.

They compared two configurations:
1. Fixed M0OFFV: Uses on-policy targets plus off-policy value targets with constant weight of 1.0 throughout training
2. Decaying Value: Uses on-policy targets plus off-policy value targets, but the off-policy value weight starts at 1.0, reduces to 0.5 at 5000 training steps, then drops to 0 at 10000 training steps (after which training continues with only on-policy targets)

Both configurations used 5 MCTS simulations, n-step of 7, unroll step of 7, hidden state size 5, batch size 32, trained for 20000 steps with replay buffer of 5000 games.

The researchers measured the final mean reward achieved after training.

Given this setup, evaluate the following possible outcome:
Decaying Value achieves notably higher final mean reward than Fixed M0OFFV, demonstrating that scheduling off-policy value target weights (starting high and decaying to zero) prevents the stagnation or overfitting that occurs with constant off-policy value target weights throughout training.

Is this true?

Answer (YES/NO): NO